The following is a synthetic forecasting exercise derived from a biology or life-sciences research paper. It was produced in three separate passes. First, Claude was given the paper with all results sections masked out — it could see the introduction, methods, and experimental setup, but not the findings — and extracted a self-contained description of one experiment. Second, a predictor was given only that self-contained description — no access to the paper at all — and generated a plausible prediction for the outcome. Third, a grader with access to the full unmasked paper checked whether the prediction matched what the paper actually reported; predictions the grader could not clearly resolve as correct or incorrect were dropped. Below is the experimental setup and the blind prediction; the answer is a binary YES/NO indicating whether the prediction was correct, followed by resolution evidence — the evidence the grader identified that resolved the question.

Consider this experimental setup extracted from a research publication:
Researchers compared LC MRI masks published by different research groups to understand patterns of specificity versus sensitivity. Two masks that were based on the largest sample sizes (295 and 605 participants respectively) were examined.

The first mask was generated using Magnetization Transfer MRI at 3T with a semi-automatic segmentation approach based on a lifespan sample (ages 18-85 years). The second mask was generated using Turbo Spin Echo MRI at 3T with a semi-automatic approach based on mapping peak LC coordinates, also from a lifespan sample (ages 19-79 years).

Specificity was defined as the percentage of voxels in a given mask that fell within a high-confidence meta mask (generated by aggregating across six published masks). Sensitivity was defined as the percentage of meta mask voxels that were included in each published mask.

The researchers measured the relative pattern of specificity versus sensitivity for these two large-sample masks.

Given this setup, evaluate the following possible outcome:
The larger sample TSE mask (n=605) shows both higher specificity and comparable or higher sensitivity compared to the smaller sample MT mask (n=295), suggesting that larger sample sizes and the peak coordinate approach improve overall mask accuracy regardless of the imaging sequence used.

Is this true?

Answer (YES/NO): NO